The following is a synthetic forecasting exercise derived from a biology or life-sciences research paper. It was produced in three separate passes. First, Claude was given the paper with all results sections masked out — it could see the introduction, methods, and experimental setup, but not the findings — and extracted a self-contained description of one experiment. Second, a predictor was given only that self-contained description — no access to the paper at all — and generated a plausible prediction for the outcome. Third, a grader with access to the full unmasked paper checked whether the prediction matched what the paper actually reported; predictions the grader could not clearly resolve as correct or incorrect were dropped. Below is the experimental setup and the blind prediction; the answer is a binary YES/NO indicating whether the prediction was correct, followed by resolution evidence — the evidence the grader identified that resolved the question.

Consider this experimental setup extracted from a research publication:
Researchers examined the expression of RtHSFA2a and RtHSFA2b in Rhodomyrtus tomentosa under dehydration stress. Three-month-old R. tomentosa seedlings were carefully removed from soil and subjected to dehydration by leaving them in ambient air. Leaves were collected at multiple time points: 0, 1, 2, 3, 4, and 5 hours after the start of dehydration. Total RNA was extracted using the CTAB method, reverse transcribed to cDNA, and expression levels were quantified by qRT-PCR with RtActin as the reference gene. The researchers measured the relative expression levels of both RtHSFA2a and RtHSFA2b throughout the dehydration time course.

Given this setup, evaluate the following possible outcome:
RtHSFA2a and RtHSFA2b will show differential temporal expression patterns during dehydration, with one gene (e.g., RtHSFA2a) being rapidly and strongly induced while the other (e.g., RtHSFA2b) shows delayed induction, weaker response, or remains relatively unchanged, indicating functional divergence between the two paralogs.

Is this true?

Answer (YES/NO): YES